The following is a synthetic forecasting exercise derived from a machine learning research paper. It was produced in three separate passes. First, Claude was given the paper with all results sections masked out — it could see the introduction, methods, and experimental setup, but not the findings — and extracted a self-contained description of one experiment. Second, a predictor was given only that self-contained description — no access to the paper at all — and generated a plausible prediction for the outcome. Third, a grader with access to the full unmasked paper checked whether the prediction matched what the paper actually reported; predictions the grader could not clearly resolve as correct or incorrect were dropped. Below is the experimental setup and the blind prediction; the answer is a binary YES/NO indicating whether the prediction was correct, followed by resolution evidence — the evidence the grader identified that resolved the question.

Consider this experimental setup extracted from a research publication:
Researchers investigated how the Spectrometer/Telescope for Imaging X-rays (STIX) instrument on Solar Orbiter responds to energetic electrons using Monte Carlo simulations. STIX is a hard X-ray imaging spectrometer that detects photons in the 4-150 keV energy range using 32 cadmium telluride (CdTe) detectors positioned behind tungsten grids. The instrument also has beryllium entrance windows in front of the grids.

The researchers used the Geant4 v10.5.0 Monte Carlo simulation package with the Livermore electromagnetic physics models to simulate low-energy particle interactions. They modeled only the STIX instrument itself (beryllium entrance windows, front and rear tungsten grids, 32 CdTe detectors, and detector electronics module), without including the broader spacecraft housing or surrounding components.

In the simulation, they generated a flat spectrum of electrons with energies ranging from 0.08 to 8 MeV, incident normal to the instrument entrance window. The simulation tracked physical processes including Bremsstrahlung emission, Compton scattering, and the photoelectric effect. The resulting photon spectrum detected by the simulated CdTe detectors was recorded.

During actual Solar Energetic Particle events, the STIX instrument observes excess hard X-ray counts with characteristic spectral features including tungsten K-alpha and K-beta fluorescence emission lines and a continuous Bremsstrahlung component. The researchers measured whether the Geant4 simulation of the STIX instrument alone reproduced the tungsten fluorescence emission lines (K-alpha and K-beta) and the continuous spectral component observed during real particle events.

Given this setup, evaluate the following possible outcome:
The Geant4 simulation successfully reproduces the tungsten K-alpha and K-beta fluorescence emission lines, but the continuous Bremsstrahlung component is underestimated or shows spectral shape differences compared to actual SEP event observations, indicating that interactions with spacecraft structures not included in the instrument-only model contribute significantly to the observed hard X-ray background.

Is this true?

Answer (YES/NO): YES